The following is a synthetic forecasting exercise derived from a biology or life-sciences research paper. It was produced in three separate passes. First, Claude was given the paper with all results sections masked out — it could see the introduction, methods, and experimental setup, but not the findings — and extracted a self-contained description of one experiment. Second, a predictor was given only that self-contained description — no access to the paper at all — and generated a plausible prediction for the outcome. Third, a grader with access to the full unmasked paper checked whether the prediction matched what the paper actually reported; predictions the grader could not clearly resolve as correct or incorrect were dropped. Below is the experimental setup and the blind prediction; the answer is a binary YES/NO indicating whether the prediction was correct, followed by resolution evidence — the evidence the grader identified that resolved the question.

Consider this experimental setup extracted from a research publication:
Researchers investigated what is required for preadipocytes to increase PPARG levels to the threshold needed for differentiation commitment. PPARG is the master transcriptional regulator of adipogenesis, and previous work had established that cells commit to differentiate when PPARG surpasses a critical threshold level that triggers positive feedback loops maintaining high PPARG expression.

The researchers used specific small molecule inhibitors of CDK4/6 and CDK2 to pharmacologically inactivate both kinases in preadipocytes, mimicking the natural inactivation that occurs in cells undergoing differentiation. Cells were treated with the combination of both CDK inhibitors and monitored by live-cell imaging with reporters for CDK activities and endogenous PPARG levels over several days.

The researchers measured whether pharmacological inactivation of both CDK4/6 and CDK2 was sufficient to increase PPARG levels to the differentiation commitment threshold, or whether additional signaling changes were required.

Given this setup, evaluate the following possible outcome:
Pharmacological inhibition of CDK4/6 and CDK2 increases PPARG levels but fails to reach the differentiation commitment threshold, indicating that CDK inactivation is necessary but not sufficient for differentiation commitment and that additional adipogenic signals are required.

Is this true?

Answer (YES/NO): NO